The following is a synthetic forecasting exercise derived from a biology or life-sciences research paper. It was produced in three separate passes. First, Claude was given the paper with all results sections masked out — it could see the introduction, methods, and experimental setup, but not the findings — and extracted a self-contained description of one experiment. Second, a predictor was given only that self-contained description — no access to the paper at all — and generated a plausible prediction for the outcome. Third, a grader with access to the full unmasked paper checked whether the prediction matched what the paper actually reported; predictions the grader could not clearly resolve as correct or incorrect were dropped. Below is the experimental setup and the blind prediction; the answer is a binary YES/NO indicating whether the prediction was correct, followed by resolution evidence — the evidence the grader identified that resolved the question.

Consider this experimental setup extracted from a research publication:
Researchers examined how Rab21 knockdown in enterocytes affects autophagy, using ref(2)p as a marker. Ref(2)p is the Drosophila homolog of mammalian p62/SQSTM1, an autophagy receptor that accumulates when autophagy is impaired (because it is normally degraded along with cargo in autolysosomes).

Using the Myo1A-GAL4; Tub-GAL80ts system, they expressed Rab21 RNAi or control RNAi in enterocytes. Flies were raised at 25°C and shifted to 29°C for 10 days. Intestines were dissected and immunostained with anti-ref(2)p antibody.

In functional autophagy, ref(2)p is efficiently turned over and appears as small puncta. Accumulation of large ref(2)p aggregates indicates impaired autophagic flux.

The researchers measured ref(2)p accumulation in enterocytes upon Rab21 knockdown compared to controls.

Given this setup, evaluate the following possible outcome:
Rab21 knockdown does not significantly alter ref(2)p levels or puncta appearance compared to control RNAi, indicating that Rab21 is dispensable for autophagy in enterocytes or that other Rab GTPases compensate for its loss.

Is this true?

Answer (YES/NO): NO